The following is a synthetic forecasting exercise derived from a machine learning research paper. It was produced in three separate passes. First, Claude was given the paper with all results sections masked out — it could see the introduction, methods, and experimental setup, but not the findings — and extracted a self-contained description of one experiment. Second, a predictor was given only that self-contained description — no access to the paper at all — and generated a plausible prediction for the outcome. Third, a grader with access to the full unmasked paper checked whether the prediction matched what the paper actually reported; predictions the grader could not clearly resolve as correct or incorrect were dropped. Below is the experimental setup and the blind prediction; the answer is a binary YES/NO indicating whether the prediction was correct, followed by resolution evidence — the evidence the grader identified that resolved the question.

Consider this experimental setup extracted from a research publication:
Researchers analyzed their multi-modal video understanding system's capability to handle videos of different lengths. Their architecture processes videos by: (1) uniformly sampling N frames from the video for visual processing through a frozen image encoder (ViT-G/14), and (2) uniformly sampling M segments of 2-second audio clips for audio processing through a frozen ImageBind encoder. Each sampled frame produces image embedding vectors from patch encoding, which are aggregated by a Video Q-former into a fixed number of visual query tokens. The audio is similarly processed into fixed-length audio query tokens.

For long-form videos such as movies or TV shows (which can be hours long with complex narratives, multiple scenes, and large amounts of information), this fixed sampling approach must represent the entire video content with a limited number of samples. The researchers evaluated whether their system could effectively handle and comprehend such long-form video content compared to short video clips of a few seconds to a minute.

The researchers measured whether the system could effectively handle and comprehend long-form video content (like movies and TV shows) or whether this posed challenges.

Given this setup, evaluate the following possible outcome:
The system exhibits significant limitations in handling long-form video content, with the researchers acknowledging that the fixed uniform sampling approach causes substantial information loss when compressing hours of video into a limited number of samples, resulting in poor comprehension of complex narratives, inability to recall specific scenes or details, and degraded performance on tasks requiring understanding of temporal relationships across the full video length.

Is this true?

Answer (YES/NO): NO